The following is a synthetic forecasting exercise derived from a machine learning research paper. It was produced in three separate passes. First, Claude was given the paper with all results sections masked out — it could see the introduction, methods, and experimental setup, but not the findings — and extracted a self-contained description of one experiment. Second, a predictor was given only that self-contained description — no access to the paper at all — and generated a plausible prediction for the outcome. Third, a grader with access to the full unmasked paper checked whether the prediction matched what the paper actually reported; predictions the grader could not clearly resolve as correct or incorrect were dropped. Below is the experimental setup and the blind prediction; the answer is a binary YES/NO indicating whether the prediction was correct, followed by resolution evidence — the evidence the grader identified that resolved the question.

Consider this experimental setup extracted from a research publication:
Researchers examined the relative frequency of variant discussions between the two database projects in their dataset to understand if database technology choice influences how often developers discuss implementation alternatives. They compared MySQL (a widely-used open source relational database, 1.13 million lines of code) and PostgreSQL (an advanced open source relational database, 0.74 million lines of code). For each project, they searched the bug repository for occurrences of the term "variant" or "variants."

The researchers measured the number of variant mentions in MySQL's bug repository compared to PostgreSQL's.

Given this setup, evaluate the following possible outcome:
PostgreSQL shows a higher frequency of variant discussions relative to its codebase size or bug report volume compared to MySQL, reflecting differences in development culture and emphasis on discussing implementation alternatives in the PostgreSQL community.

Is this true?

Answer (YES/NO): NO